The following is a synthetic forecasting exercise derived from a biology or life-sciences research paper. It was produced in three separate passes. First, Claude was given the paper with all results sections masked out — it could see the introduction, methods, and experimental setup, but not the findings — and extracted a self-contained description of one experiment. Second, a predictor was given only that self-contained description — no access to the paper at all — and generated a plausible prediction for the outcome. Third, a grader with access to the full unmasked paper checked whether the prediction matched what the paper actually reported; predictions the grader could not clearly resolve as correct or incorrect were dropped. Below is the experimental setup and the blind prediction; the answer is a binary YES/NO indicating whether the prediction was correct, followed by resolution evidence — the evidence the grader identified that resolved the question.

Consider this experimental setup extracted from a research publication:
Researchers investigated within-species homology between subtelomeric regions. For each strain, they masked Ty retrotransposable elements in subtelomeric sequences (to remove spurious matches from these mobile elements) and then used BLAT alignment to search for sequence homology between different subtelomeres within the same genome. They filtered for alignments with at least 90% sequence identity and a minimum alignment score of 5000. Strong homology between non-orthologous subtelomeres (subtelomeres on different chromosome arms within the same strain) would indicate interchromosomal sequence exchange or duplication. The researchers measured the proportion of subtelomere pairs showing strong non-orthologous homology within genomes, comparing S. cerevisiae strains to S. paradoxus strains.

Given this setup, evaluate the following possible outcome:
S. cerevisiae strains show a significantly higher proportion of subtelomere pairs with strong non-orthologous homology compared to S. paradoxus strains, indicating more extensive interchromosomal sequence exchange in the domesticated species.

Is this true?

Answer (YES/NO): NO